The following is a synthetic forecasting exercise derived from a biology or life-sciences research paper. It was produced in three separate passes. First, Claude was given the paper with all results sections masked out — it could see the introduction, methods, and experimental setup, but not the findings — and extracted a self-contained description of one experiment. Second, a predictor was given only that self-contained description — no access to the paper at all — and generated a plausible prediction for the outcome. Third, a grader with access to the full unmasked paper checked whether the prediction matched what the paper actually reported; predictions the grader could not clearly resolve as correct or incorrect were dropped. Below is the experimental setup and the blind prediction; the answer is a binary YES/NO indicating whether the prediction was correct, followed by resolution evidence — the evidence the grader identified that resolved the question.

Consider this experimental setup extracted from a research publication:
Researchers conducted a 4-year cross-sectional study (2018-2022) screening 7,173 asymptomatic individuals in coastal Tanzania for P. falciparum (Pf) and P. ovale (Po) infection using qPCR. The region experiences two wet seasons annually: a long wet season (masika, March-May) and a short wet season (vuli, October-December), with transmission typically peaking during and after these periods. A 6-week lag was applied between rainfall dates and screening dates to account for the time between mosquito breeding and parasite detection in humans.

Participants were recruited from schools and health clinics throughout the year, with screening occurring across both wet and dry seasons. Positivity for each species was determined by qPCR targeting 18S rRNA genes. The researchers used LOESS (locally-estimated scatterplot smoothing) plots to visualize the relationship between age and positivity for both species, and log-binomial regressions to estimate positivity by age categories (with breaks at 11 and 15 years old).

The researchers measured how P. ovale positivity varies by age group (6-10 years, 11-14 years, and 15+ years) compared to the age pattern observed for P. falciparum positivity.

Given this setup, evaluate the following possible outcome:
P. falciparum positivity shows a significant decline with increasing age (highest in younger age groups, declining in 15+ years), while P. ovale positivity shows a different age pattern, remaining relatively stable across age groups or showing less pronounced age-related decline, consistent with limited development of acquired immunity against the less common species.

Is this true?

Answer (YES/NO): NO